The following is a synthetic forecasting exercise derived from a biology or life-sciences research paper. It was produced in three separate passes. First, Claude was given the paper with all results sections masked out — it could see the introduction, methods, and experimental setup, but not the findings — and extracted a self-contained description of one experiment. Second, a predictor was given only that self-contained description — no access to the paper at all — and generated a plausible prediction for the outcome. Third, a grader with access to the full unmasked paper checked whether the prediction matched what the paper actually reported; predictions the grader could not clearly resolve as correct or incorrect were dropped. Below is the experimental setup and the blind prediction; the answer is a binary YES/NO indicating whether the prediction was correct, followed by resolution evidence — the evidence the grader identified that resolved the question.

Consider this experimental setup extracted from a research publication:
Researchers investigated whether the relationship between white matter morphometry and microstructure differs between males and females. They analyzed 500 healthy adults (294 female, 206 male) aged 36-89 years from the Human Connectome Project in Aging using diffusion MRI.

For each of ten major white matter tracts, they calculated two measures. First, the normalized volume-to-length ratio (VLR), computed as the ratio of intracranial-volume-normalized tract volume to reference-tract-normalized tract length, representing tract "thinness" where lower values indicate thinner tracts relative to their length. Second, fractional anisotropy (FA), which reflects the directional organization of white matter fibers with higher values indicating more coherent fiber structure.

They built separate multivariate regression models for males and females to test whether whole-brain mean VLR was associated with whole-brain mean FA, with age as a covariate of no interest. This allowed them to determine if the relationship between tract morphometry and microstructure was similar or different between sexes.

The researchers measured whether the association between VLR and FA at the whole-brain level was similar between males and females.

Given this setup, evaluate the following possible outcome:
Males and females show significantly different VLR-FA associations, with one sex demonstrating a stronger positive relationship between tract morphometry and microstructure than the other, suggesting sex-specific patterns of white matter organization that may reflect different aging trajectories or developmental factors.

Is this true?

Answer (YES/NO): NO